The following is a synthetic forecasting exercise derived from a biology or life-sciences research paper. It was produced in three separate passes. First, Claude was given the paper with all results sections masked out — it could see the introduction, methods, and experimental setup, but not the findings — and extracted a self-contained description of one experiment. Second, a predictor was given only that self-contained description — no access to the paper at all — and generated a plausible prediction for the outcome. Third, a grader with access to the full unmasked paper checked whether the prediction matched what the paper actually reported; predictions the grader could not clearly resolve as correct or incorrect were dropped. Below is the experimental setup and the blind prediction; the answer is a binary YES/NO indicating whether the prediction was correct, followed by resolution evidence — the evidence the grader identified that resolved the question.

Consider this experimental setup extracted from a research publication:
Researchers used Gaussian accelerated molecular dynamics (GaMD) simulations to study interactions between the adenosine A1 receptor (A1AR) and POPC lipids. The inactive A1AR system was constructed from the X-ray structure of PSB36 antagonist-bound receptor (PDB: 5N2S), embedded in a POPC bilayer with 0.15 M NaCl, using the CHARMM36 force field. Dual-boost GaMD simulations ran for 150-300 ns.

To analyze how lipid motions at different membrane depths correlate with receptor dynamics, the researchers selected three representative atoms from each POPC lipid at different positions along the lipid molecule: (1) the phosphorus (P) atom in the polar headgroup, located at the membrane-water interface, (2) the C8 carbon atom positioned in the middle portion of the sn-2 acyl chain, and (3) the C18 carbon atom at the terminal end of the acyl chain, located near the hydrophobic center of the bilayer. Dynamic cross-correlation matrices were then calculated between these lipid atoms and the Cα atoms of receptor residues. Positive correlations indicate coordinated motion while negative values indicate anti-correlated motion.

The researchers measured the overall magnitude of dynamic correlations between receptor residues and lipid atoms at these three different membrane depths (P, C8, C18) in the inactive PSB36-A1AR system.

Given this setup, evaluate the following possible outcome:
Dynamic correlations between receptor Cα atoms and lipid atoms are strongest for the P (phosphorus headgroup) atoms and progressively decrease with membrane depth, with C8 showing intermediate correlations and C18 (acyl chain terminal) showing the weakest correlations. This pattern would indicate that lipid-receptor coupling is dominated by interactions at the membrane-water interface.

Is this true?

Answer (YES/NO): NO